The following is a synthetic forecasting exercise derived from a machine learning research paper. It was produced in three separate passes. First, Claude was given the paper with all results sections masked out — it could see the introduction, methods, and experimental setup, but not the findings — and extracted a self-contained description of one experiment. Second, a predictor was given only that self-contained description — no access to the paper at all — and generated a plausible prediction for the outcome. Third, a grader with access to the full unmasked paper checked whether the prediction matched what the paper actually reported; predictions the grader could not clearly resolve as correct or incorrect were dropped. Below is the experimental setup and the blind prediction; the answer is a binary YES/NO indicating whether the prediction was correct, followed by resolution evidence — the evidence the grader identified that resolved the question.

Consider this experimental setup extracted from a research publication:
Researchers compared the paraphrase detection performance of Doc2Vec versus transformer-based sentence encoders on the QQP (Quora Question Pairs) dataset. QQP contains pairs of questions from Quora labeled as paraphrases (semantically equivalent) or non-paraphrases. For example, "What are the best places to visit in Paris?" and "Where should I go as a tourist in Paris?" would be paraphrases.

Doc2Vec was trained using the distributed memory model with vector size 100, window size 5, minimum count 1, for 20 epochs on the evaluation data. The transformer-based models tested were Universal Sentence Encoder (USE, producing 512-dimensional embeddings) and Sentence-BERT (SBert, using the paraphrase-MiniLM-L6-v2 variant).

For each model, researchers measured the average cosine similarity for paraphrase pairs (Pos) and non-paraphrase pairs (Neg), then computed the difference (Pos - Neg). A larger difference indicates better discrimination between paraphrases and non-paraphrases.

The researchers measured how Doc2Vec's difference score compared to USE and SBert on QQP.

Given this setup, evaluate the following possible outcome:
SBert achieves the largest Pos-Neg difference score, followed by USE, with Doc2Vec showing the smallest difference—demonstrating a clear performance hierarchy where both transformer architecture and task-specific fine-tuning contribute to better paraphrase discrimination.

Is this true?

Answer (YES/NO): YES